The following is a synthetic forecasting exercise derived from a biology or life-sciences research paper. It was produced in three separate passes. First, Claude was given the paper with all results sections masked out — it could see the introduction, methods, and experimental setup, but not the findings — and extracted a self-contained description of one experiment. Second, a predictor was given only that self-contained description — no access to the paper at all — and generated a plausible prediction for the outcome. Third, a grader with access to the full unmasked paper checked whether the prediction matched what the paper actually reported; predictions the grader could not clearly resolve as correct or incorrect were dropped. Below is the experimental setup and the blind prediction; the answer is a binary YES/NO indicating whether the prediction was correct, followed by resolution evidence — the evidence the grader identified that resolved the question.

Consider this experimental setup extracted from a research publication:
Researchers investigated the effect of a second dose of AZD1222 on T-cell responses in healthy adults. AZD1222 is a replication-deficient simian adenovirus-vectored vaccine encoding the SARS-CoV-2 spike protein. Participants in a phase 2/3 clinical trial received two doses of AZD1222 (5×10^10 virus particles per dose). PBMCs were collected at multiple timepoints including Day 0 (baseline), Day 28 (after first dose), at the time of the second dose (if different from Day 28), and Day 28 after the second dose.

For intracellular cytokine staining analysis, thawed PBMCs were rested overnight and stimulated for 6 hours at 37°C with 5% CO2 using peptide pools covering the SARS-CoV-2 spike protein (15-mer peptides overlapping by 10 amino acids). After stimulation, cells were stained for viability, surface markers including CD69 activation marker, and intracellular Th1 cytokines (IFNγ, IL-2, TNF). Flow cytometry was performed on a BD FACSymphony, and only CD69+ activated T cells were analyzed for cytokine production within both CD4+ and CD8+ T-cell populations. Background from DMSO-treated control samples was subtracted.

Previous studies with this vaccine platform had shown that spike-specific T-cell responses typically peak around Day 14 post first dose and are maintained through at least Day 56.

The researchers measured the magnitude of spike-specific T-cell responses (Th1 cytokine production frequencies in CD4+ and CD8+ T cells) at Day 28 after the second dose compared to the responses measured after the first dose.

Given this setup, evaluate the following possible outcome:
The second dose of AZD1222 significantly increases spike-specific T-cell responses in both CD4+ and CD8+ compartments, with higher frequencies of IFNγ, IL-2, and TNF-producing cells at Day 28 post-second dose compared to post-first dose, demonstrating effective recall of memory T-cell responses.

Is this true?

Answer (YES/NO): NO